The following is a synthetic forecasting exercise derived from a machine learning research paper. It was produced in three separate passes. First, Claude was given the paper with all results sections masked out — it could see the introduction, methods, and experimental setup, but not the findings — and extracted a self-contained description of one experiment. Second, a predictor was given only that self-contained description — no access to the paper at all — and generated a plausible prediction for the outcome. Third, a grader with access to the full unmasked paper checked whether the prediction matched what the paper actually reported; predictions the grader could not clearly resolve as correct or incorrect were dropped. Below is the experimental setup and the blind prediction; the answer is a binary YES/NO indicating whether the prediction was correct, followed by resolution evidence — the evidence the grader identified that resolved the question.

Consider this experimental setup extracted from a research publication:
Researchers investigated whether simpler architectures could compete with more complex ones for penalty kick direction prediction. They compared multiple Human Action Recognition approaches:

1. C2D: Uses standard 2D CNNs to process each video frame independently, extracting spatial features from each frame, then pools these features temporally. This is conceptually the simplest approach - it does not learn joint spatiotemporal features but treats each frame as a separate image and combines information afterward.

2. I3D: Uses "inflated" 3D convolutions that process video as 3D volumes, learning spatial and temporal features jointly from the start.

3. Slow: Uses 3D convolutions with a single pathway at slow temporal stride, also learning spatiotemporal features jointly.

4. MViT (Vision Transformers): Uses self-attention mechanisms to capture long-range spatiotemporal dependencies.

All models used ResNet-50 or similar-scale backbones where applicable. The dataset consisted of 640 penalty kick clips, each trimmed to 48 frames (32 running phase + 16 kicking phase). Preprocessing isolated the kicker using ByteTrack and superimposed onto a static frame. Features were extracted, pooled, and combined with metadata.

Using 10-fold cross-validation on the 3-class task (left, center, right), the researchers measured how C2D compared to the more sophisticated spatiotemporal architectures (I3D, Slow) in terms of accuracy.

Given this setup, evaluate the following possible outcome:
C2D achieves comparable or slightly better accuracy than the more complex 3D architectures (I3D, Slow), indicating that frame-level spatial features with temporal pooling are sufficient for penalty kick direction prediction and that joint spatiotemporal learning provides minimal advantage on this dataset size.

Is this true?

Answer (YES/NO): YES